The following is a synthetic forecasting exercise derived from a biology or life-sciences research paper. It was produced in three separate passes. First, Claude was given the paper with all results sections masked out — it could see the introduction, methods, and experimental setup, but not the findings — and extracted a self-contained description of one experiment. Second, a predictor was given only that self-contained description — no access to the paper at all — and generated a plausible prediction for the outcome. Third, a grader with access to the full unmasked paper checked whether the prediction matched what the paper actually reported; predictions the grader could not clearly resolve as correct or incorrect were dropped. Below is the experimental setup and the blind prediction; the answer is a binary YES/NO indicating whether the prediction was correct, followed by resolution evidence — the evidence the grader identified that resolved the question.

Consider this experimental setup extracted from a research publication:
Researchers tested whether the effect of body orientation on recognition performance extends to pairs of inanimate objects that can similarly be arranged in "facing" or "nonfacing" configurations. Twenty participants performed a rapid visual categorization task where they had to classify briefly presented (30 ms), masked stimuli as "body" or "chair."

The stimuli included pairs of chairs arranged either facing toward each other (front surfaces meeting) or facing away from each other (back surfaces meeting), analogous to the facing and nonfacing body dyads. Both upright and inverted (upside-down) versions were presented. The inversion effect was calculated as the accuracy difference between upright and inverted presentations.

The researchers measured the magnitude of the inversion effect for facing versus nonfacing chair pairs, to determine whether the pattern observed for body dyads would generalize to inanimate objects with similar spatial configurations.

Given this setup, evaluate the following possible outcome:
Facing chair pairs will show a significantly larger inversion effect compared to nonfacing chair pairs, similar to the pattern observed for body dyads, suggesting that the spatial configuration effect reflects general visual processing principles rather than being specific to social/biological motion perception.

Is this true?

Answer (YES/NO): NO